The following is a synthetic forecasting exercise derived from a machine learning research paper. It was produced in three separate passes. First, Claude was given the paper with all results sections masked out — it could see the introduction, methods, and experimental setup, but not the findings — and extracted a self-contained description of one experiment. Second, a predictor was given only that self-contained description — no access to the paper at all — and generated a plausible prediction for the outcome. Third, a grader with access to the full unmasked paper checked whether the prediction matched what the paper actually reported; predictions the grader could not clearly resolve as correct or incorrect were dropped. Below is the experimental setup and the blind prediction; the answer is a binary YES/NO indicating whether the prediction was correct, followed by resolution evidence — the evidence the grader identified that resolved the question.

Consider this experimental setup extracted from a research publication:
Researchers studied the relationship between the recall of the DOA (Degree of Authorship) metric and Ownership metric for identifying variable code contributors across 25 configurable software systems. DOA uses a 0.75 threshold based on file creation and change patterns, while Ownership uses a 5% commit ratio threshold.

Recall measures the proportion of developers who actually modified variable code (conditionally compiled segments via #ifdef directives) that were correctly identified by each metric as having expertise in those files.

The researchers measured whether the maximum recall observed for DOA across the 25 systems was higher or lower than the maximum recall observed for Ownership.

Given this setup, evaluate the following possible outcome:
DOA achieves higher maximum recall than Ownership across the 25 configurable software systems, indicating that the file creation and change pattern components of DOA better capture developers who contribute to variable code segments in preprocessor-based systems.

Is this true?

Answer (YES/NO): NO